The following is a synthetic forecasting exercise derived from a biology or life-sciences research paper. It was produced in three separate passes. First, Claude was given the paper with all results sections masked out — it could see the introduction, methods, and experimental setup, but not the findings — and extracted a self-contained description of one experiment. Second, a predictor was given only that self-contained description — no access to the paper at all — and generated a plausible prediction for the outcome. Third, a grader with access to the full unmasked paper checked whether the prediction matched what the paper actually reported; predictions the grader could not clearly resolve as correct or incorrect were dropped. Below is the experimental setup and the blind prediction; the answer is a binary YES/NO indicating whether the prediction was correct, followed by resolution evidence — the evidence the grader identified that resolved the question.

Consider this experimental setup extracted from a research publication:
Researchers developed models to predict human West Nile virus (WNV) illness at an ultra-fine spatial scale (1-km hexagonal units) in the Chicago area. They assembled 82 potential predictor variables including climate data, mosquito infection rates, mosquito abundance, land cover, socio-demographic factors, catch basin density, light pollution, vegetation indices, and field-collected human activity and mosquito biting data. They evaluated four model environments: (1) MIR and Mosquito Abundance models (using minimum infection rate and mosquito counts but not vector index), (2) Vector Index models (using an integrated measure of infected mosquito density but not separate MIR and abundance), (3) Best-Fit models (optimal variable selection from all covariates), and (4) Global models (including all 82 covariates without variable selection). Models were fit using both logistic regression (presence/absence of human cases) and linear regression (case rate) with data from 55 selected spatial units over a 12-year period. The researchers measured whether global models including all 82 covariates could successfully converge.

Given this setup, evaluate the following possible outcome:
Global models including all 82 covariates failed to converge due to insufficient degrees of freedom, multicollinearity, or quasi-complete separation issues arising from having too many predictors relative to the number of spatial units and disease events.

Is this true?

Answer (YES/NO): YES